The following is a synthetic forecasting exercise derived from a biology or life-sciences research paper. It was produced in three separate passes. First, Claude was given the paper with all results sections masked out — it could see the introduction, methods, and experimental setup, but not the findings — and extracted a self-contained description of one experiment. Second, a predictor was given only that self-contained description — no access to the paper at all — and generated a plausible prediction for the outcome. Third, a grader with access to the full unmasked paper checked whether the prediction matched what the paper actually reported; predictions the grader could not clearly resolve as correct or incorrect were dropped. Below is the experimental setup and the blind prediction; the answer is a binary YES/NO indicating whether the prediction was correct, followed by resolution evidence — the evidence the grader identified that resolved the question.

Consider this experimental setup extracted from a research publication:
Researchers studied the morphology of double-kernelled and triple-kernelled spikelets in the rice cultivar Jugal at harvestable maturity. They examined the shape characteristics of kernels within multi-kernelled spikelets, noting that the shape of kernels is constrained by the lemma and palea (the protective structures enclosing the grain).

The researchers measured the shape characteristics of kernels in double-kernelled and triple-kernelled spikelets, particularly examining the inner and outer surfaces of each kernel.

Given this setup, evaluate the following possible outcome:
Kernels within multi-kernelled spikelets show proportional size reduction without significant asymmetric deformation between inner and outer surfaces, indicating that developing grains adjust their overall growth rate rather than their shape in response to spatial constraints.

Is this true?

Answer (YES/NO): NO